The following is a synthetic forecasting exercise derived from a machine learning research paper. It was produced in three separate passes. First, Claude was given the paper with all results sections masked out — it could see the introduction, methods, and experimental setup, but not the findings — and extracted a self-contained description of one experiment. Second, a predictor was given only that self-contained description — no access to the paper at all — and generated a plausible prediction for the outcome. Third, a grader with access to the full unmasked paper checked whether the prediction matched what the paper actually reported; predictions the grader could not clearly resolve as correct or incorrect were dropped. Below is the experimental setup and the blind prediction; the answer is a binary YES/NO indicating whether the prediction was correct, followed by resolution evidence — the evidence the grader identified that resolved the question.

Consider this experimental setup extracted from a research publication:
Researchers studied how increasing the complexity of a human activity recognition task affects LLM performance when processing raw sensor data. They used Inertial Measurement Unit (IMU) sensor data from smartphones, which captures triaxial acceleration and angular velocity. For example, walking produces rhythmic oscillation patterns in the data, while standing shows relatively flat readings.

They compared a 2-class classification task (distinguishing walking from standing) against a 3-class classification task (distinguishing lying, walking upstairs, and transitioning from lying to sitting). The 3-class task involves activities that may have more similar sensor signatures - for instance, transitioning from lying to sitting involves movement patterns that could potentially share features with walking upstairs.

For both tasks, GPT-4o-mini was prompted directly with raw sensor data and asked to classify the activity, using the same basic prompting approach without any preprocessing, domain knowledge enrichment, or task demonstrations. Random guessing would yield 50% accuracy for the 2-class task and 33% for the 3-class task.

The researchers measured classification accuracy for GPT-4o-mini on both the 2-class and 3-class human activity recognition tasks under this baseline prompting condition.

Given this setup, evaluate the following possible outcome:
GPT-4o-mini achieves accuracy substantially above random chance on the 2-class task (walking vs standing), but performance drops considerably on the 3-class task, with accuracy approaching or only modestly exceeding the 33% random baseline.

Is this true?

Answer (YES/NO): YES